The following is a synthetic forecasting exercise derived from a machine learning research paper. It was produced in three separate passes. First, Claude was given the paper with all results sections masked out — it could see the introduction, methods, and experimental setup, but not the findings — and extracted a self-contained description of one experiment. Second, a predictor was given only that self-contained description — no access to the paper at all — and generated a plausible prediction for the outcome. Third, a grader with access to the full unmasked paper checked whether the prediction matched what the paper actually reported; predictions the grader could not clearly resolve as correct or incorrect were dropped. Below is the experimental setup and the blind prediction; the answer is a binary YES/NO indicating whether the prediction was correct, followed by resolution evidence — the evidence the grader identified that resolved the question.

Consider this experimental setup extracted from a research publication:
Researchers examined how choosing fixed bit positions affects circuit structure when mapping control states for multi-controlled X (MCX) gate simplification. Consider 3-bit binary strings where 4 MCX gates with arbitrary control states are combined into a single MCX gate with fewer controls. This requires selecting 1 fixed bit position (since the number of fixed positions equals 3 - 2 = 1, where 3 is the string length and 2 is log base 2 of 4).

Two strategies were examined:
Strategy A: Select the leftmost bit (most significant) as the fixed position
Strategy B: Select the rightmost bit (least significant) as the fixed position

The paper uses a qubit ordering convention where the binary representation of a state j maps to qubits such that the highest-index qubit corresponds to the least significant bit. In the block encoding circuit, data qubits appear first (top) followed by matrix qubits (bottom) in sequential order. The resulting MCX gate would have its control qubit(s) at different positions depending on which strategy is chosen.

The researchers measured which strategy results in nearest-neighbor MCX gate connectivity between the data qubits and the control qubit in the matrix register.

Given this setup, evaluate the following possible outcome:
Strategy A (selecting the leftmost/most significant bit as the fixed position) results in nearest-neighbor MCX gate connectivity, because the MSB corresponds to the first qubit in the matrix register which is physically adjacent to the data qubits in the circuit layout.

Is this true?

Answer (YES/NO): NO